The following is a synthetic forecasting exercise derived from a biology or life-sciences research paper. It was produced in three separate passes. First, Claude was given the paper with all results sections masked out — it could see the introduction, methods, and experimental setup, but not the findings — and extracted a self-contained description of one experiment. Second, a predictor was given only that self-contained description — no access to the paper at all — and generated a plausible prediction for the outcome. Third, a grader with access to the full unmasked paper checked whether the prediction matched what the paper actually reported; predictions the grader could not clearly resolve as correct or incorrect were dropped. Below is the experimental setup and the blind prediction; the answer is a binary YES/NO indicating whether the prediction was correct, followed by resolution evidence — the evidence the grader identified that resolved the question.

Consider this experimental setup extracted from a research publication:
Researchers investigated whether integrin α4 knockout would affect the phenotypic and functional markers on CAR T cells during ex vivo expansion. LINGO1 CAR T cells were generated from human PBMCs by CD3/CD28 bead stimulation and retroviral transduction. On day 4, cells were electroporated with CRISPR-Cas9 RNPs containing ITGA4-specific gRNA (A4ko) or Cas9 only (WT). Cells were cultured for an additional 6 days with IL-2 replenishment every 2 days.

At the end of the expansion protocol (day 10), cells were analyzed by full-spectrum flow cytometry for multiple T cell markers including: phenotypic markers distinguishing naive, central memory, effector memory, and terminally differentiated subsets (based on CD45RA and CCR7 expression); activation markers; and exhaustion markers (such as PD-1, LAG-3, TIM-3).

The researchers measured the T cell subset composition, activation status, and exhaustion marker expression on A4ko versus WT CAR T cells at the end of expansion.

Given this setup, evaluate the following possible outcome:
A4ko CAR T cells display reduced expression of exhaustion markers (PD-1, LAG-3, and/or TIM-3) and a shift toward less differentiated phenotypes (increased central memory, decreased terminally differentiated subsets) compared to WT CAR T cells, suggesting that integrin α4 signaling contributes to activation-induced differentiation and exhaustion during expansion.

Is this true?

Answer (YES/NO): NO